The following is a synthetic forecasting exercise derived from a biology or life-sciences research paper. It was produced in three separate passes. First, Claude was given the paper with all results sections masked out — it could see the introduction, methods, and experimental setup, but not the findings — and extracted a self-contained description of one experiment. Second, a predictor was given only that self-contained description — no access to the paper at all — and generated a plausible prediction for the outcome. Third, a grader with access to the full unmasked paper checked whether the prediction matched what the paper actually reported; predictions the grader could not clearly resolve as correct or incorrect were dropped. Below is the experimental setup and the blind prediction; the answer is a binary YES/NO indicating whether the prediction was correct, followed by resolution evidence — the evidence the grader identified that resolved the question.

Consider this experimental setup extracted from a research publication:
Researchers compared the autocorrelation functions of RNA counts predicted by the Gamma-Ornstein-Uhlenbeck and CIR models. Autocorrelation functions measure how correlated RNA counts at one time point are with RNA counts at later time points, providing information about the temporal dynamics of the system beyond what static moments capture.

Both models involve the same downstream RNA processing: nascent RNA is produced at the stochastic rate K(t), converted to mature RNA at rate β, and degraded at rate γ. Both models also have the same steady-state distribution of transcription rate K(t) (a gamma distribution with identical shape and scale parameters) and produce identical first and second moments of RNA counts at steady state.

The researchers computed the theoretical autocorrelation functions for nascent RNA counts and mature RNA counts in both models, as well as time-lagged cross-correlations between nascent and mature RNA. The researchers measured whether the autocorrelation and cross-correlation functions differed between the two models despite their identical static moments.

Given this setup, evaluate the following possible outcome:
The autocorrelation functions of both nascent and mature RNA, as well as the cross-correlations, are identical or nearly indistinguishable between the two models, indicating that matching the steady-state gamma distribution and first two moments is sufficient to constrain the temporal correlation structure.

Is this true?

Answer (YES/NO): YES